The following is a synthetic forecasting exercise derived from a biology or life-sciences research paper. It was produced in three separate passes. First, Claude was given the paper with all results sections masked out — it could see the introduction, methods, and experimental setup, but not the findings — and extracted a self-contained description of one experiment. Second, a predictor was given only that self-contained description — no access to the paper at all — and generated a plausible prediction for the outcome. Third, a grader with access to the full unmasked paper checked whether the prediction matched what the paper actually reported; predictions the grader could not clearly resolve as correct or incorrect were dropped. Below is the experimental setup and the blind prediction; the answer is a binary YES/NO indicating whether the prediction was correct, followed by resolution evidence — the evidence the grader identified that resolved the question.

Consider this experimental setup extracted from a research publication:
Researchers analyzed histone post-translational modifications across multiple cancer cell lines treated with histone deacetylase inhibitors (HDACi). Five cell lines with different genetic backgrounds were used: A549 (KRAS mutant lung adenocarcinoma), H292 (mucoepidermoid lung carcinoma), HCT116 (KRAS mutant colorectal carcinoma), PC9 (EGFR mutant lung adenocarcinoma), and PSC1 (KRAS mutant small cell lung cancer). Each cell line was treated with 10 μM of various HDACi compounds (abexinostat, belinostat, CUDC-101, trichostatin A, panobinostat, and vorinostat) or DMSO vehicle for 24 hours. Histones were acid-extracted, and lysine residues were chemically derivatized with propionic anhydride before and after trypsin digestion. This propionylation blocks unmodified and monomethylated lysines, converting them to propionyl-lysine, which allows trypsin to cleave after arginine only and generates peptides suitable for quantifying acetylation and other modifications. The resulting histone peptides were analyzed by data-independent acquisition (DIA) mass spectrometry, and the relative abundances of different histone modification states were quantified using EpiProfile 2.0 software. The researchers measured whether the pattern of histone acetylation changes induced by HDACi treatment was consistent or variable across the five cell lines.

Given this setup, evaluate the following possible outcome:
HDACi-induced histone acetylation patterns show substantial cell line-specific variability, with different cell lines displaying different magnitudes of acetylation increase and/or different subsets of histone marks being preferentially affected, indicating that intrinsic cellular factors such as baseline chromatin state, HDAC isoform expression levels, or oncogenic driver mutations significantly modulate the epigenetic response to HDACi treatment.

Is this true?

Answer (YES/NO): YES